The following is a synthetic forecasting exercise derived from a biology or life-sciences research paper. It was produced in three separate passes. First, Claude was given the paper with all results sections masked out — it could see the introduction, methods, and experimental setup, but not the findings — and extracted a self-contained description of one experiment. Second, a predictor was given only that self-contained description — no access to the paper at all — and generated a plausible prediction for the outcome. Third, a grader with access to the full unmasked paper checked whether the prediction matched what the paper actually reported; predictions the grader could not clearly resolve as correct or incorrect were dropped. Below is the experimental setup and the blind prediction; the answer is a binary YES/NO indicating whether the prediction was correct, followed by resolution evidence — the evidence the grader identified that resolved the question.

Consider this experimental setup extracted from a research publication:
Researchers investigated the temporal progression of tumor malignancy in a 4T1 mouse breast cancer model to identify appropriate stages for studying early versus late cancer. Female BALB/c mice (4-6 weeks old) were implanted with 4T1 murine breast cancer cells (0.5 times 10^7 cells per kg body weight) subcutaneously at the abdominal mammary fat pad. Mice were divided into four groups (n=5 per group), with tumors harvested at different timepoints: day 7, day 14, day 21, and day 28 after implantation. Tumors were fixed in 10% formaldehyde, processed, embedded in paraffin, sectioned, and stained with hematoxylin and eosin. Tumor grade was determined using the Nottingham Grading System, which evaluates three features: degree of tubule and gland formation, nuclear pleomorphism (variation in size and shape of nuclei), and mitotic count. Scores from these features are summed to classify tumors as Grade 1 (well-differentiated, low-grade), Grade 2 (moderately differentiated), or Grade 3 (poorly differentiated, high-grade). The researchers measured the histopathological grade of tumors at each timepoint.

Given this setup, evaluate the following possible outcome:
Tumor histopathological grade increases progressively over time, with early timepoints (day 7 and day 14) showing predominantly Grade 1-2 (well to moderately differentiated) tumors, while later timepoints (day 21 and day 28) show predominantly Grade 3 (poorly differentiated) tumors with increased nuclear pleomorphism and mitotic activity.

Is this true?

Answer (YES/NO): NO